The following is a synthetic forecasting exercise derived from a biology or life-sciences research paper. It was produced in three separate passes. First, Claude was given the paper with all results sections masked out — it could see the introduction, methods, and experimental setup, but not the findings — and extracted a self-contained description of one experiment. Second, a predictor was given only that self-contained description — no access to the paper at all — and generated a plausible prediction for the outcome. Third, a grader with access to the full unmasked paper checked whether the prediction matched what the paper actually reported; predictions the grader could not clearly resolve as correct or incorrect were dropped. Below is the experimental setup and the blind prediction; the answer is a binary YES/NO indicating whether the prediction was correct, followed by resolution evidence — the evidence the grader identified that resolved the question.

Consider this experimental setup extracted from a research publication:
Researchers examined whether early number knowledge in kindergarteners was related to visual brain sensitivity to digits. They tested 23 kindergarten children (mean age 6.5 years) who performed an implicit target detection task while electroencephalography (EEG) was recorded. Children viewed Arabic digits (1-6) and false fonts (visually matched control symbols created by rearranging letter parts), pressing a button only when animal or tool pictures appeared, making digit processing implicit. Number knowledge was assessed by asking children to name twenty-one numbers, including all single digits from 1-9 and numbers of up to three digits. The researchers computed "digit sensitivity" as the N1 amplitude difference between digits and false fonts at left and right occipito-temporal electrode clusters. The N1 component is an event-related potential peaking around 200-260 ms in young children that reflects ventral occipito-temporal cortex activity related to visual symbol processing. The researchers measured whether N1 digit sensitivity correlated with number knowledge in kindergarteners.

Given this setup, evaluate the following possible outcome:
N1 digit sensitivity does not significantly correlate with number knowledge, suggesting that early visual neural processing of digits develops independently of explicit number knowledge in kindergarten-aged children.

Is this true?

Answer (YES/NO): YES